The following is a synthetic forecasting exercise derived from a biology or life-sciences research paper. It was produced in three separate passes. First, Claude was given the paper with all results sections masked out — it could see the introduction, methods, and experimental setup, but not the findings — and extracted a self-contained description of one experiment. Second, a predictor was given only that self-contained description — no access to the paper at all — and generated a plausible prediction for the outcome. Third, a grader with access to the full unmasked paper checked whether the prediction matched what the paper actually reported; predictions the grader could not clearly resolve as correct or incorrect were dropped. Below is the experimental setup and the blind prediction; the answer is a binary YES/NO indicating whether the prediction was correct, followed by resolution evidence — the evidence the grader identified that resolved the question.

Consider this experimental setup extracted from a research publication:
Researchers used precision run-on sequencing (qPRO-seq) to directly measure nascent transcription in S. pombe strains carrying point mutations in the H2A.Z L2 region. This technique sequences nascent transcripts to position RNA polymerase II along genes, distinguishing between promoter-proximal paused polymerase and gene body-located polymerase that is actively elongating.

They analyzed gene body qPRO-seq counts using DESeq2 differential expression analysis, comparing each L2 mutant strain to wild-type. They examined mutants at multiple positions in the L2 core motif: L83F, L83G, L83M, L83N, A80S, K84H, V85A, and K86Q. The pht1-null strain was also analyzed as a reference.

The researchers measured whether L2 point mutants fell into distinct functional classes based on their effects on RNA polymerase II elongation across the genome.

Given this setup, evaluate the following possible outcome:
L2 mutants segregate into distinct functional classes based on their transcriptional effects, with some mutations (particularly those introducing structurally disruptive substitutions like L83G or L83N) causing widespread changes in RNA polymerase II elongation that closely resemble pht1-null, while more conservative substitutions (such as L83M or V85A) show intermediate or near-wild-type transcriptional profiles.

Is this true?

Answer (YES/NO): NO